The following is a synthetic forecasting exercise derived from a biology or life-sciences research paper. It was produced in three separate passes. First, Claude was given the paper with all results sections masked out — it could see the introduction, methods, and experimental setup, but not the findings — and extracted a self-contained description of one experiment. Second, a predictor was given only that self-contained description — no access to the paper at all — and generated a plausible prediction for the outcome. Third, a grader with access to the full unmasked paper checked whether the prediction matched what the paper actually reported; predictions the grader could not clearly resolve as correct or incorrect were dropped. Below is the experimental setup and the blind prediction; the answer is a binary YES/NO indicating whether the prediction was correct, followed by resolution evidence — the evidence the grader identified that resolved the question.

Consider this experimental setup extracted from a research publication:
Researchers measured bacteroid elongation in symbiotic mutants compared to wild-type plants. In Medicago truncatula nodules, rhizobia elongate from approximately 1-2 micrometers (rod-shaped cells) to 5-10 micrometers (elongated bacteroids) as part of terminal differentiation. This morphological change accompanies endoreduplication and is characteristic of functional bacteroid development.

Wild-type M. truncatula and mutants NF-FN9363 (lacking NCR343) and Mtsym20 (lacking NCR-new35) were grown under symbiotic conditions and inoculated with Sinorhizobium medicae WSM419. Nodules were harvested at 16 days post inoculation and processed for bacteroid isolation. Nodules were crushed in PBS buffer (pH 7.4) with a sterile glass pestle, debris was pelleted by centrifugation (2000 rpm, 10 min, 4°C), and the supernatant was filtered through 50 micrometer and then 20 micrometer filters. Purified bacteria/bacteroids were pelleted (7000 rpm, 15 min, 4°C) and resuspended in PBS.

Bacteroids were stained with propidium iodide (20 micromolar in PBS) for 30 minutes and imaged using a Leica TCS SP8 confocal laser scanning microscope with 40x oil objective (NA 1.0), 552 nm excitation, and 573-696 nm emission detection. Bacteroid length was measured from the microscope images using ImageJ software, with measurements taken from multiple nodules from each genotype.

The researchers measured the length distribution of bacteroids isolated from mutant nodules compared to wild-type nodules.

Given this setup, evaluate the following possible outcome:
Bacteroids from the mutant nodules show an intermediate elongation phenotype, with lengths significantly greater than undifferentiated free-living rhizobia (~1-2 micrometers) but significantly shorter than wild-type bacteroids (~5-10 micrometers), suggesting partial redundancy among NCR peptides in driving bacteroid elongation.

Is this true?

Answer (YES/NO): YES